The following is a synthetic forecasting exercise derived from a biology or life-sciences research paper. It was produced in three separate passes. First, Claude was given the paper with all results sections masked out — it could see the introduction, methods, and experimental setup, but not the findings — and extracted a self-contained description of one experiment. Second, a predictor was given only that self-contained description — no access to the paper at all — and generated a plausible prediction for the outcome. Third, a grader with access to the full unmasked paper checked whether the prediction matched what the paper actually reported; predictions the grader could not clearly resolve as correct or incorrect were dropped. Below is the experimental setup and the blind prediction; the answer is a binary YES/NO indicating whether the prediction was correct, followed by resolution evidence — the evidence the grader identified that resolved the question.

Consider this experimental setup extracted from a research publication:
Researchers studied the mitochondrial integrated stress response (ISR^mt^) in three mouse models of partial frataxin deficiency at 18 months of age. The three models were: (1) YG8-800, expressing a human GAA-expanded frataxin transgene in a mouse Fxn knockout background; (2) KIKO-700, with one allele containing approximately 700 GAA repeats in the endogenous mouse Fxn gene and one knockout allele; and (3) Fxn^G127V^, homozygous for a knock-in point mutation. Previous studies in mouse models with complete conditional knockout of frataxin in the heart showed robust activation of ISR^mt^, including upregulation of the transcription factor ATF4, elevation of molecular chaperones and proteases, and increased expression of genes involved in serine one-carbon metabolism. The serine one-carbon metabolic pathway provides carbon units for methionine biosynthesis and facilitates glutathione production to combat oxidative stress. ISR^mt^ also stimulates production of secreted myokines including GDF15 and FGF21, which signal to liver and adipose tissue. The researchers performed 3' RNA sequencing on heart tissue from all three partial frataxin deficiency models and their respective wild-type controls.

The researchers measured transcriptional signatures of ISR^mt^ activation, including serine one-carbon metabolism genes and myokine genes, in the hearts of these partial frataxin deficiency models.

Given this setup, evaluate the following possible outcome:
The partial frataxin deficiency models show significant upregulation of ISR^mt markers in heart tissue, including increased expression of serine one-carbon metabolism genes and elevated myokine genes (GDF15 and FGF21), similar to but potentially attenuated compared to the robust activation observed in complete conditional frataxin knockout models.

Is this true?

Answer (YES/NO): NO